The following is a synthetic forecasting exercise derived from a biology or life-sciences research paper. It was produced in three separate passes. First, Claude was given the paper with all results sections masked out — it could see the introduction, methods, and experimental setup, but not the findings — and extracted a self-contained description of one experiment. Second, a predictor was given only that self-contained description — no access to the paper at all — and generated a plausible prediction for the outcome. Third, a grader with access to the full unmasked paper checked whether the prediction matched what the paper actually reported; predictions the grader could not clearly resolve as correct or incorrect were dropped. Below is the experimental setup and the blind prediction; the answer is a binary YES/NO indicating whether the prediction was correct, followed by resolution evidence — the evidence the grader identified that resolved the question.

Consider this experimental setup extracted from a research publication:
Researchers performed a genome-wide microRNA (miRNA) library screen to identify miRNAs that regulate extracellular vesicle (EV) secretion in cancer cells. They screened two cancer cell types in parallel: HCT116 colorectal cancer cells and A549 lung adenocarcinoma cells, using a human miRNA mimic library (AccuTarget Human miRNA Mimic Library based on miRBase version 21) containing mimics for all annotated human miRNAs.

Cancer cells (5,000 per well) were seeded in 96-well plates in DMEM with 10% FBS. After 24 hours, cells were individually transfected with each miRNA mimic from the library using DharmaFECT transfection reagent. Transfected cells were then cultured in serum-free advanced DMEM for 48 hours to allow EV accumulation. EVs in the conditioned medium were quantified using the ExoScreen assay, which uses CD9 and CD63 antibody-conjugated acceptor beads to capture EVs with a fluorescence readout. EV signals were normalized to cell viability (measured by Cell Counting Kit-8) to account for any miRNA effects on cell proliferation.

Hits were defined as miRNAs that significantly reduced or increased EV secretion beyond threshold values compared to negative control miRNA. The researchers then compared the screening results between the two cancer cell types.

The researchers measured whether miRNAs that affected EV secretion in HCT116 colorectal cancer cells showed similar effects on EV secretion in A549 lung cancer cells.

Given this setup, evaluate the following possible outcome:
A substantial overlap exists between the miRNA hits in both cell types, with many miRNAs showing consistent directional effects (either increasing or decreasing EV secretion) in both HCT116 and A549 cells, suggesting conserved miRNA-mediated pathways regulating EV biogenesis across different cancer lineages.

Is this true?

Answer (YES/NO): NO